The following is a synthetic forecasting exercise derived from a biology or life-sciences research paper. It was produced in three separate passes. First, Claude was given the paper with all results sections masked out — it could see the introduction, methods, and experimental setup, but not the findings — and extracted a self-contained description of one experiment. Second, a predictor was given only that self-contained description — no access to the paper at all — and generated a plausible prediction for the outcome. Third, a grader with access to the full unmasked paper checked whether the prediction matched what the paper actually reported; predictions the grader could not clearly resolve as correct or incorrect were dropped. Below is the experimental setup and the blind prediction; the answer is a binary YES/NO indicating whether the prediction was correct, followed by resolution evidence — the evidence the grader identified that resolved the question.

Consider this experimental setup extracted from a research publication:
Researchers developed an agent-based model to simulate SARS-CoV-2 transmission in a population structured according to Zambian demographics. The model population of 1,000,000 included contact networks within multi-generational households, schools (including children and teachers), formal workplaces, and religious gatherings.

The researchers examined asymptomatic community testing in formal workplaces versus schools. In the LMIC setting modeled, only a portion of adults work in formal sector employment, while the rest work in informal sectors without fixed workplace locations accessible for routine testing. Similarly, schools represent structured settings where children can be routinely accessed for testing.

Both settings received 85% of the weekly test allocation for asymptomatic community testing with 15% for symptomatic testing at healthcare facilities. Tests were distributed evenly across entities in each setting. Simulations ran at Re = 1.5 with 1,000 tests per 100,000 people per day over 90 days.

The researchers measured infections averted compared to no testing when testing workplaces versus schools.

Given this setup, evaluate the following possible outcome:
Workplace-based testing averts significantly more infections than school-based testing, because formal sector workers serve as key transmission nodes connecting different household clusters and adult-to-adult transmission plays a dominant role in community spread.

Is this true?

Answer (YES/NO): NO